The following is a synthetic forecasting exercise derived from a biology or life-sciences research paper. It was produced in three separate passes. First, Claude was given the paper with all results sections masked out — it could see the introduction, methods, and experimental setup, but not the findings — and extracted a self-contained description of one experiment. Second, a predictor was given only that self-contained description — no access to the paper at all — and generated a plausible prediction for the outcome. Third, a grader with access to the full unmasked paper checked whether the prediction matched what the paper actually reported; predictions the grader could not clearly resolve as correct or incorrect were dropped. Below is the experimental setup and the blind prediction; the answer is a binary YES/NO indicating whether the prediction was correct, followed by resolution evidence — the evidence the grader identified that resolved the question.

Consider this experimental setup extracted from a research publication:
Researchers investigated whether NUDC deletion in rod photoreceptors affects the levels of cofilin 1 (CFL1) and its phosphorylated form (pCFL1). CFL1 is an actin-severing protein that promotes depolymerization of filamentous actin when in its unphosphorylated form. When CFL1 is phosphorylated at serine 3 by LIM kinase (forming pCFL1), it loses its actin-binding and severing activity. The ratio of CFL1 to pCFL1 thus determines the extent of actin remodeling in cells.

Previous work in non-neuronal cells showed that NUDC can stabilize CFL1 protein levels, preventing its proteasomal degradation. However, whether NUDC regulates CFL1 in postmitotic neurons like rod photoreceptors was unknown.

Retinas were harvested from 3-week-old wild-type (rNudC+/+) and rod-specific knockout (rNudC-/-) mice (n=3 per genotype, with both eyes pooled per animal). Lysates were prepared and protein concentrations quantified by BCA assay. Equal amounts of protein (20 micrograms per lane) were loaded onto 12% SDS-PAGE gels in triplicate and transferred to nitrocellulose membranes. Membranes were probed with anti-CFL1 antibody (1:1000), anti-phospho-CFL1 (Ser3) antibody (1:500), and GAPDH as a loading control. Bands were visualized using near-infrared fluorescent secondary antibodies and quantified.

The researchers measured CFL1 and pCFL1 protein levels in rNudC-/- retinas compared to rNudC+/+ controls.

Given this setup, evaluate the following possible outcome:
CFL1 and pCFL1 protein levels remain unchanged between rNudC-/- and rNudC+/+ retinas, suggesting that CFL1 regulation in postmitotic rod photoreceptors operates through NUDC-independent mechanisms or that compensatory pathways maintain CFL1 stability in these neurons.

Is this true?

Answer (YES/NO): NO